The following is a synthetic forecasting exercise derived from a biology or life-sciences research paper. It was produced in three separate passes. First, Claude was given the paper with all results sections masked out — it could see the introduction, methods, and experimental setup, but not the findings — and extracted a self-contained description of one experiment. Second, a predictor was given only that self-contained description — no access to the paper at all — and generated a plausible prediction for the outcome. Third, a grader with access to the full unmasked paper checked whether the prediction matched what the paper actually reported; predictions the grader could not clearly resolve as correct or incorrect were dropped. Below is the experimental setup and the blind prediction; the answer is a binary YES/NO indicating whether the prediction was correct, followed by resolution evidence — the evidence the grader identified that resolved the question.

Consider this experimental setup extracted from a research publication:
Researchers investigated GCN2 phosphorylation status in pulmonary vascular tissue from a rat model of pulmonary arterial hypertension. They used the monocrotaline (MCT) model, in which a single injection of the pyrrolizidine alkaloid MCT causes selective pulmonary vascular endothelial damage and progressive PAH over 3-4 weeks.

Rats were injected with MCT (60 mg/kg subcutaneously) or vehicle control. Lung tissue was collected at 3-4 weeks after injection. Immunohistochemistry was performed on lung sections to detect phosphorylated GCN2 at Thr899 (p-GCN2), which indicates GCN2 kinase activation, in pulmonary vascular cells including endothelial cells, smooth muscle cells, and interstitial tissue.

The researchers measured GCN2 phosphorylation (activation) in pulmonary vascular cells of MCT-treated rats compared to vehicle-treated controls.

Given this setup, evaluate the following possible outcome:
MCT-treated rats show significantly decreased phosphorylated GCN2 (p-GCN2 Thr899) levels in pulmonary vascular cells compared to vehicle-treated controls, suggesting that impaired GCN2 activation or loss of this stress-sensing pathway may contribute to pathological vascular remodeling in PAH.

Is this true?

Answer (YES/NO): NO